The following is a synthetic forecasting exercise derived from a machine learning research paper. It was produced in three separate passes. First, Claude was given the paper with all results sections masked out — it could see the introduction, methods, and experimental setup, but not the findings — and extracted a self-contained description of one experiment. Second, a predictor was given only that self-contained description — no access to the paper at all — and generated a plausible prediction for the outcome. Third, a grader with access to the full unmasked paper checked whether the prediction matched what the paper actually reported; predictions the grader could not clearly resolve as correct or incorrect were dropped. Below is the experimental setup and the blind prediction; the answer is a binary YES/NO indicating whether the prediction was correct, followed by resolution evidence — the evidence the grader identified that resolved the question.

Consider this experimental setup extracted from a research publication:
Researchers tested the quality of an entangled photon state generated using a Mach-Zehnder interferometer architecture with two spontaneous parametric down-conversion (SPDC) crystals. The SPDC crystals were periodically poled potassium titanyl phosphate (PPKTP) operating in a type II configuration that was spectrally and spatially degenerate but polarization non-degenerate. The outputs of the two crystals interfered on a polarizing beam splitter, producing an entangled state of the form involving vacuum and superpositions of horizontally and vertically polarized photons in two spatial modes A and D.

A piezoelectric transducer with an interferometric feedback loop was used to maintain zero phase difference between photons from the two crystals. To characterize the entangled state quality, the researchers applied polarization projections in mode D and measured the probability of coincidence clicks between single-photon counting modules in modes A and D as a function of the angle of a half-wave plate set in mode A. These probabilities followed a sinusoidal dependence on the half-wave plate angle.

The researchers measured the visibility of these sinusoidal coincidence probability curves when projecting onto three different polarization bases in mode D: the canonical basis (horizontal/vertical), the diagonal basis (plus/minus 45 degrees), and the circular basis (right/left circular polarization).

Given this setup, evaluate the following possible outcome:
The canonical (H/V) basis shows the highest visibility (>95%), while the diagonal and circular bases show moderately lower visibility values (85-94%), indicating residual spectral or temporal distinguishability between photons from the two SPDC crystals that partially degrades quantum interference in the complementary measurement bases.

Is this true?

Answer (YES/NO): NO